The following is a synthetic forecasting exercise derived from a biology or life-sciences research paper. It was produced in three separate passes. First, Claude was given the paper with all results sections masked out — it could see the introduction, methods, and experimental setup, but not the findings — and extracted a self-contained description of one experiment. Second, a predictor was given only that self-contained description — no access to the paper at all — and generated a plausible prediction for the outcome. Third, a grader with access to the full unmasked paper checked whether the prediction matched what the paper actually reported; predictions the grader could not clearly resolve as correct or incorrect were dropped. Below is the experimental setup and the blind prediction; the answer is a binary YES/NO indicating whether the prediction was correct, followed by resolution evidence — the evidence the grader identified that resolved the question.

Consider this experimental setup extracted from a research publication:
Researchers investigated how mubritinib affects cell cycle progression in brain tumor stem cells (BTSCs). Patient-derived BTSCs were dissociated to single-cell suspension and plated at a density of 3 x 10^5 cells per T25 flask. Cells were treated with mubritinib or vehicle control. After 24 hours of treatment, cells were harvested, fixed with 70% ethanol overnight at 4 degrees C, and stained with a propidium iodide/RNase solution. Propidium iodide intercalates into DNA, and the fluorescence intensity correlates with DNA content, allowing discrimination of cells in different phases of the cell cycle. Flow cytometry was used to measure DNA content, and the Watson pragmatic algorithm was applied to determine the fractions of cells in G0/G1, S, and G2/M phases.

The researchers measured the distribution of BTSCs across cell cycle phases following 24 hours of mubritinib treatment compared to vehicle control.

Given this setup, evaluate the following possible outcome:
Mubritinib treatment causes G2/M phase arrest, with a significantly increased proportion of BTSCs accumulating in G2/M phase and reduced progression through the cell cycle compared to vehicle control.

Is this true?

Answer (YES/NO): NO